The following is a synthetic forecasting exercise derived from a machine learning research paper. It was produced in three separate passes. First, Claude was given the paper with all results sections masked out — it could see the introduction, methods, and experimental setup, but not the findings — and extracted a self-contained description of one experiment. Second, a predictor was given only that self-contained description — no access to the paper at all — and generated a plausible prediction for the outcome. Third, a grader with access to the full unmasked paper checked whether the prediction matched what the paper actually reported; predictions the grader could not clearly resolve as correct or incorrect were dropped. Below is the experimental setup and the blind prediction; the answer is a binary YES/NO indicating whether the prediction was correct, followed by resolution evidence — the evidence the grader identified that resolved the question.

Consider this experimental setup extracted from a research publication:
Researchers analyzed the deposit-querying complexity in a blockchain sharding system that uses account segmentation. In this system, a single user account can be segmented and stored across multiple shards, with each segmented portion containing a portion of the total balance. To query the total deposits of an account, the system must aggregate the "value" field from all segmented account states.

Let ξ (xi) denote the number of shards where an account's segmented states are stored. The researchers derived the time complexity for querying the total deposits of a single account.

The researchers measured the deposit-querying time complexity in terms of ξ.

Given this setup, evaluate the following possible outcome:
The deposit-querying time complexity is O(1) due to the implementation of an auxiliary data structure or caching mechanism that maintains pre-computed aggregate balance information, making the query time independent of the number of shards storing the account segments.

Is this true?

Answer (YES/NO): NO